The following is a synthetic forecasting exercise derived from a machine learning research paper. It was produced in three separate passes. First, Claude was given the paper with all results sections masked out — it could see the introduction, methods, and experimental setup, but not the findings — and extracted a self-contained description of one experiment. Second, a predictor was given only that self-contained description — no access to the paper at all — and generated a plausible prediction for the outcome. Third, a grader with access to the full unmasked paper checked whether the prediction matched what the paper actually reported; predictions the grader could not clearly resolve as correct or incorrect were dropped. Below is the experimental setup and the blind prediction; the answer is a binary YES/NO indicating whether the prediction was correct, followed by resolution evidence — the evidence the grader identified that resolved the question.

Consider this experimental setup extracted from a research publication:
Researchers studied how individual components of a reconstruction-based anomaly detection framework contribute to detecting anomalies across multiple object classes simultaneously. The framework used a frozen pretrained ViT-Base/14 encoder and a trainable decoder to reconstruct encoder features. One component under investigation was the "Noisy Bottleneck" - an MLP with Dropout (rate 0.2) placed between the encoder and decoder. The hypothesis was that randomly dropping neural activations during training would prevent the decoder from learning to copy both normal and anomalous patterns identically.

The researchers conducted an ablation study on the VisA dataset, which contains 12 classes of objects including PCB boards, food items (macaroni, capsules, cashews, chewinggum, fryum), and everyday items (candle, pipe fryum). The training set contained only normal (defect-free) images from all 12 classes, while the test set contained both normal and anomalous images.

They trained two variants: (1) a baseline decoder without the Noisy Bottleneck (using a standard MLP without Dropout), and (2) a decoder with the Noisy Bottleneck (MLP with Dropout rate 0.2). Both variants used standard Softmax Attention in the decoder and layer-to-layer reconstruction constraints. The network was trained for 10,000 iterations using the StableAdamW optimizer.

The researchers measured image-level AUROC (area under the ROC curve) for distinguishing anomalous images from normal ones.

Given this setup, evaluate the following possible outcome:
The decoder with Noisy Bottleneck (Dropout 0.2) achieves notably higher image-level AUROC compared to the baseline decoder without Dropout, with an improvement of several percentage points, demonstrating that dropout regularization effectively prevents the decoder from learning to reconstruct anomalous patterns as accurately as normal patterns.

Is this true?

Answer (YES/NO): NO